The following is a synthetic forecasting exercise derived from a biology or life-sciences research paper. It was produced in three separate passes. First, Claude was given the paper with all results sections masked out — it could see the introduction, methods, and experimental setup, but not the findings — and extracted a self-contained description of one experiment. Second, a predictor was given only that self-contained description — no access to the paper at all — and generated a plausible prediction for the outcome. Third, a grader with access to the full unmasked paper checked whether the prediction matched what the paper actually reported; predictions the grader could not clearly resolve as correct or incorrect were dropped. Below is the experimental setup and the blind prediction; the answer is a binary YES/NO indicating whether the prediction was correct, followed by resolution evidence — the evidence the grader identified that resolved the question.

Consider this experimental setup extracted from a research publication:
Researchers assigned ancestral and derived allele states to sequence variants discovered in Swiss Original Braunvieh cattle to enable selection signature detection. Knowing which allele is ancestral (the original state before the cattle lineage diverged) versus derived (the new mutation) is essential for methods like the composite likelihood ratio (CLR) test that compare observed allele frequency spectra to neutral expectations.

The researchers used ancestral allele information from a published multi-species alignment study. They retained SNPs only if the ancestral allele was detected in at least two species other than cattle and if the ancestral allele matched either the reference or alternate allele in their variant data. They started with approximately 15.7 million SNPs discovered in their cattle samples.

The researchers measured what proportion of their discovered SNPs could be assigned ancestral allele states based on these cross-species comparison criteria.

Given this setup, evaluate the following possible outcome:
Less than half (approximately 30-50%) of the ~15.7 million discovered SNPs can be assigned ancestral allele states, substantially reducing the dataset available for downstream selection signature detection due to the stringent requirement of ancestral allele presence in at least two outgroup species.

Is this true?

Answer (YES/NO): NO